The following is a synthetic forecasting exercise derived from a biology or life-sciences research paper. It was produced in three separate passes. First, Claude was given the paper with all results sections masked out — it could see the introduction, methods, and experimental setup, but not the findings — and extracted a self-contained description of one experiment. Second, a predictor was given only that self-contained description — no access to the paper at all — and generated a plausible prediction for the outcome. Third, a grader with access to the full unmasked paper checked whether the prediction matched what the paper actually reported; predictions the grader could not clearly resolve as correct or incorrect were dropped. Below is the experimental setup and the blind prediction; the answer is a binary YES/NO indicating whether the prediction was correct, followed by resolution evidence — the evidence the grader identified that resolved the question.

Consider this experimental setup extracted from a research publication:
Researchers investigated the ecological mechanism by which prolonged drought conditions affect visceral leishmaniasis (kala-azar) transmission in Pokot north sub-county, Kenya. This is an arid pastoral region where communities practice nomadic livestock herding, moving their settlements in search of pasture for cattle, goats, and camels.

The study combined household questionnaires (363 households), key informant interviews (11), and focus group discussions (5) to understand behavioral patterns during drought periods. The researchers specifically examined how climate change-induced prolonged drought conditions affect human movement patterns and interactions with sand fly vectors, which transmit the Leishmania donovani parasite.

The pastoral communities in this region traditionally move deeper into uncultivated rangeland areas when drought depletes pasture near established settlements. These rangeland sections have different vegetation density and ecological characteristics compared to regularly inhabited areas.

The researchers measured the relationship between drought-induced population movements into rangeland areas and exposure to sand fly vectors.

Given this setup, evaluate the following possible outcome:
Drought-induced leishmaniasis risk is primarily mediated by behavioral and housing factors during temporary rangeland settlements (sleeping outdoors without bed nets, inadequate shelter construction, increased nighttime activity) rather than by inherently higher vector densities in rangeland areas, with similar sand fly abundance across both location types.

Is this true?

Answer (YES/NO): NO